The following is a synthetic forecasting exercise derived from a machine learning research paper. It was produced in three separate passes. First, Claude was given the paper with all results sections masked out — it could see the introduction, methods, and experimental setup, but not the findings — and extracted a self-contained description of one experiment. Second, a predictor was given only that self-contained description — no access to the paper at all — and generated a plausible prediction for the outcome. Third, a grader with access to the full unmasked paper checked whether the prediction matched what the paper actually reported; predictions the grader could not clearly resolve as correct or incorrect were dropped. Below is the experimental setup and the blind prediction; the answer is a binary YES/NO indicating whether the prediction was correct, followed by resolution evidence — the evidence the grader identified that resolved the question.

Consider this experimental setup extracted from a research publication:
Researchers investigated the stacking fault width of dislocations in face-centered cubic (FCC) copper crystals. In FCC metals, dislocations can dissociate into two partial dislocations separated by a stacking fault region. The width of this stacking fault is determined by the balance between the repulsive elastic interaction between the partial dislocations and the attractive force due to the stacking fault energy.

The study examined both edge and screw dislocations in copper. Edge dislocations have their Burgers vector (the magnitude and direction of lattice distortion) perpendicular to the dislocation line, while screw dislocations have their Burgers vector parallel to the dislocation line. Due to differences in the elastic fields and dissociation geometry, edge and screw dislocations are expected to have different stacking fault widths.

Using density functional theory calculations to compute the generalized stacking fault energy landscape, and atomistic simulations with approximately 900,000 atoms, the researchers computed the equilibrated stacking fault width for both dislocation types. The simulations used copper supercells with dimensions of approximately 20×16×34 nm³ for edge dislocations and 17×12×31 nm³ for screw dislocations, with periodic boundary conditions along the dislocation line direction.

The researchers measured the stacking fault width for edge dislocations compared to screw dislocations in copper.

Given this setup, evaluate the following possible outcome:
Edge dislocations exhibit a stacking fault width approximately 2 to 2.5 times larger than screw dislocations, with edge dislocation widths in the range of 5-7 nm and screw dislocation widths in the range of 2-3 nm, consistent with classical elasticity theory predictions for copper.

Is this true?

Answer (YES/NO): NO